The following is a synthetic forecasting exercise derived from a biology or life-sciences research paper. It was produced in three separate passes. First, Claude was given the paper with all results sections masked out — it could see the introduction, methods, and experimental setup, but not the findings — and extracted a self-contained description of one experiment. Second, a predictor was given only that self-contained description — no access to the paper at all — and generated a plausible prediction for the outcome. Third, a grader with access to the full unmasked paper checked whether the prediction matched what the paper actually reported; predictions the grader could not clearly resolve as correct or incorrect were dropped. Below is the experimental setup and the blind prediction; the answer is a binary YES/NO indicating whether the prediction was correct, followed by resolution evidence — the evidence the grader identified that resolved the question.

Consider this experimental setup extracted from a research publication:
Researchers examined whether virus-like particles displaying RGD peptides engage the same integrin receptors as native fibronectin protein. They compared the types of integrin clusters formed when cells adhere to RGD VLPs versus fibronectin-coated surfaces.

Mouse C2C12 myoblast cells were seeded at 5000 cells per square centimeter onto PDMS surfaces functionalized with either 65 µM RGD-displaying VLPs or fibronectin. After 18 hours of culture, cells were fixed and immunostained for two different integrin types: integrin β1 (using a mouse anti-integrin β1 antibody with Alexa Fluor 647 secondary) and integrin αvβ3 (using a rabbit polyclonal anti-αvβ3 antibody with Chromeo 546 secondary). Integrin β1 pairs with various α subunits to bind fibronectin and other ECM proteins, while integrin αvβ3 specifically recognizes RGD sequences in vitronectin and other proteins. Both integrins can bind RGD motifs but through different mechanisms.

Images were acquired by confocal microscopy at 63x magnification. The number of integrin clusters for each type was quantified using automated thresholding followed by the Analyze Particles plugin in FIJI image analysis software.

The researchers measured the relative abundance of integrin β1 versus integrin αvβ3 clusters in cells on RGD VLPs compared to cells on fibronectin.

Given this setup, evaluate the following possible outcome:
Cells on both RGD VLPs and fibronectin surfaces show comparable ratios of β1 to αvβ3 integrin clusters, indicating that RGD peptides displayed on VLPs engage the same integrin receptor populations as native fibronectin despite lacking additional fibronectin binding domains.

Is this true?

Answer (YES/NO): NO